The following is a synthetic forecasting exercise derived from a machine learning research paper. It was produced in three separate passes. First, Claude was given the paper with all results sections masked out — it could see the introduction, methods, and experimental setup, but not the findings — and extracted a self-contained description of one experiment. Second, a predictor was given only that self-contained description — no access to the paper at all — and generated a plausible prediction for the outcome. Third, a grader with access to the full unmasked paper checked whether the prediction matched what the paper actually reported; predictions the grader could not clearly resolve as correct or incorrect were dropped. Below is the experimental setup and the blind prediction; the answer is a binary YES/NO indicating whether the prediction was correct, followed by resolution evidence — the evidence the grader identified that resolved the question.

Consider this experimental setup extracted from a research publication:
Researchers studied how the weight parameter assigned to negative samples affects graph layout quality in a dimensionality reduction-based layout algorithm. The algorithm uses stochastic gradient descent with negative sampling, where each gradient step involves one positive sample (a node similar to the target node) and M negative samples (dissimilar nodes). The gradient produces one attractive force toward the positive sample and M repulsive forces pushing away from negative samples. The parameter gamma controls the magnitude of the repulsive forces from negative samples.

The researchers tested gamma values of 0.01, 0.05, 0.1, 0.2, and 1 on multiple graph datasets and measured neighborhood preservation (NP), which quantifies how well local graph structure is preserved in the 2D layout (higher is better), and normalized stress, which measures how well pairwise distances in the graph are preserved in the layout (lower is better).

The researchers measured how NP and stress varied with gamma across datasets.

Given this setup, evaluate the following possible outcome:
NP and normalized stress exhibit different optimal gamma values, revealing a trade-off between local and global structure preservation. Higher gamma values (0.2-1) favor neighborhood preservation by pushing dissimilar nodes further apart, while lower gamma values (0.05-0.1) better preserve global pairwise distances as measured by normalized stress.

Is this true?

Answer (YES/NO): NO